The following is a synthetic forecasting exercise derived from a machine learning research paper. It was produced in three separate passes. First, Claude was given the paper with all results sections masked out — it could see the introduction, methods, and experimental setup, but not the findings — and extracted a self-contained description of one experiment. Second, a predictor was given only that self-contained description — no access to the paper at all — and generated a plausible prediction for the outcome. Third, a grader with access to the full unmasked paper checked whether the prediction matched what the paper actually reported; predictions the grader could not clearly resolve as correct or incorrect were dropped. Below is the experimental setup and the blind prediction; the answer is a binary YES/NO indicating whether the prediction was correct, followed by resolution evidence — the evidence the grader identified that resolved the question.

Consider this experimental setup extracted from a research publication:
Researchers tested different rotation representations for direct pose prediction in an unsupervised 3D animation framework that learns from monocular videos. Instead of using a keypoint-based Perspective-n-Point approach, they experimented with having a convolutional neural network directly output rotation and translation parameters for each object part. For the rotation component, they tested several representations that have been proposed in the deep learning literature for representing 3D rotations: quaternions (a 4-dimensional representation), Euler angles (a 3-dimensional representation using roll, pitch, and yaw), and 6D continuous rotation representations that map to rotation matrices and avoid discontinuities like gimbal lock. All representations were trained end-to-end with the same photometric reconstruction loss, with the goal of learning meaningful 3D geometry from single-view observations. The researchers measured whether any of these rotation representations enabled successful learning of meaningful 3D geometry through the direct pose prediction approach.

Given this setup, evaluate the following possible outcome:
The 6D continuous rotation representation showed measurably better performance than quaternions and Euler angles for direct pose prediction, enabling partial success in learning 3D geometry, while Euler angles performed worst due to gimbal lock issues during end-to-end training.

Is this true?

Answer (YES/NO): NO